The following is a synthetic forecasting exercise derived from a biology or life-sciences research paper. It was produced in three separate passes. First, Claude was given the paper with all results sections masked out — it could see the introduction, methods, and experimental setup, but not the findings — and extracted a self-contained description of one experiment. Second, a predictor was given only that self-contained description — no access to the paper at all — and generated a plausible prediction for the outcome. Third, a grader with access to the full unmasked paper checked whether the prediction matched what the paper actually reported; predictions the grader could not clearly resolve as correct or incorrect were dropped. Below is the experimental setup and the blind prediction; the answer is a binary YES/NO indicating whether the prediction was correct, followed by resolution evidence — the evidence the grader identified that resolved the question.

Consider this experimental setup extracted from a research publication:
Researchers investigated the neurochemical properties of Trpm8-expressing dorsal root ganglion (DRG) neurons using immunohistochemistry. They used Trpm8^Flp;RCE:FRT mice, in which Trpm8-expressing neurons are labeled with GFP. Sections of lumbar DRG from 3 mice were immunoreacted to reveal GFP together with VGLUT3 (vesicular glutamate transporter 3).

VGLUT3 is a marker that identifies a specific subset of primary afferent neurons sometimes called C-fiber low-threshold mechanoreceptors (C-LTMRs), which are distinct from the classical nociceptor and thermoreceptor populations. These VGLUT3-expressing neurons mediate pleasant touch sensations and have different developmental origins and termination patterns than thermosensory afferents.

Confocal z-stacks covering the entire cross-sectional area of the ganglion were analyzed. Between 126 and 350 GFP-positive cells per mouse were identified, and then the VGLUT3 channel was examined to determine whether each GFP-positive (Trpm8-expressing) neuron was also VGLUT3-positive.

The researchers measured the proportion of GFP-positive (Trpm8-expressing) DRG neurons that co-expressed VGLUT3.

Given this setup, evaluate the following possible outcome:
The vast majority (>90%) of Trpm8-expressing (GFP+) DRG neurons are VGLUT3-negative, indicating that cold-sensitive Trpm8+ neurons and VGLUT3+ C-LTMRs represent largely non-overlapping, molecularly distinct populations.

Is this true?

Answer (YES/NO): NO